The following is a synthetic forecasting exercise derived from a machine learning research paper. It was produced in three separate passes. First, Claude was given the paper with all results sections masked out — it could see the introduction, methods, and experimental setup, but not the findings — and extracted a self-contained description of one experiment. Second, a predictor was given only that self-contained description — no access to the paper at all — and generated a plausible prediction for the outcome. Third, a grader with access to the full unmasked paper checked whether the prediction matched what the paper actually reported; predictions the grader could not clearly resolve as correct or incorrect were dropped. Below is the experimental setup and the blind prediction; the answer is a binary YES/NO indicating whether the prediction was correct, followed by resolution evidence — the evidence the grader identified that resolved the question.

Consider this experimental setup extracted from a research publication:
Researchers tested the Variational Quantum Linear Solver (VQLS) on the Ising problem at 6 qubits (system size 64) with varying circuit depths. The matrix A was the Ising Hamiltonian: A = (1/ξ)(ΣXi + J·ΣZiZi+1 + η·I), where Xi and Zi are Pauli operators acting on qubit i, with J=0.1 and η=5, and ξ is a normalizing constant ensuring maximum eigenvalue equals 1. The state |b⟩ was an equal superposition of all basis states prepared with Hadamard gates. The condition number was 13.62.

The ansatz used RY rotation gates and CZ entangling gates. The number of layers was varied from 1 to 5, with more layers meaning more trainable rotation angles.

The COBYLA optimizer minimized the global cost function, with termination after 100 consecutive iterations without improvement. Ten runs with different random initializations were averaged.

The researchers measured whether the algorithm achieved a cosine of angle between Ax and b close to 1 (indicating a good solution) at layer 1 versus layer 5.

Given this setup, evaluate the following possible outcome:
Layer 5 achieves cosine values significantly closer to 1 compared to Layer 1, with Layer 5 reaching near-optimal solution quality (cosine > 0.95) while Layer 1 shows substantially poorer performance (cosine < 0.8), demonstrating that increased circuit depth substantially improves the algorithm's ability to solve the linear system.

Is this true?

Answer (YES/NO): NO